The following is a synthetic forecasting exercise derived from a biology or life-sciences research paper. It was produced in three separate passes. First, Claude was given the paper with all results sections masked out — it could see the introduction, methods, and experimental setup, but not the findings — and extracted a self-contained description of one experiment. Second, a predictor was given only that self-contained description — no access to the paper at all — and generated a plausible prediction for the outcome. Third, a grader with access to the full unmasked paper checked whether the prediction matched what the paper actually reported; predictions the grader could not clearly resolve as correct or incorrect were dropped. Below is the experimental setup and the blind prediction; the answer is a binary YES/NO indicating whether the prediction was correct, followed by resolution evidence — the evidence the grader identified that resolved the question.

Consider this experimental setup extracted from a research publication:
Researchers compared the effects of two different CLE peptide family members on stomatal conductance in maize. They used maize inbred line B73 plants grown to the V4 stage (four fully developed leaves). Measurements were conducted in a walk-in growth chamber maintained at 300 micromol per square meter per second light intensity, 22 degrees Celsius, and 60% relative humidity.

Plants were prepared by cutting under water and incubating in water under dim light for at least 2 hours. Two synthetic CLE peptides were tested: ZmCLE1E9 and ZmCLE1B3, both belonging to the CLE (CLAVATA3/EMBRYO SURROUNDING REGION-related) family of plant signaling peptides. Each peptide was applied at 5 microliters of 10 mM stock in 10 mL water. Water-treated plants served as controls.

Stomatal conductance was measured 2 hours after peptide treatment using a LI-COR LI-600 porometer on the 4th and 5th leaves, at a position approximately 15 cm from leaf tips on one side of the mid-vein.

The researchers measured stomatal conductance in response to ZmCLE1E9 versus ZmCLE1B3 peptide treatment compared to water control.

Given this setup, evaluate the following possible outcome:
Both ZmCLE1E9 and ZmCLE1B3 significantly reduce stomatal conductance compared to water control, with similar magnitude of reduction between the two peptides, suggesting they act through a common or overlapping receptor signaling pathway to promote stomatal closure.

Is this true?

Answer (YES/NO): NO